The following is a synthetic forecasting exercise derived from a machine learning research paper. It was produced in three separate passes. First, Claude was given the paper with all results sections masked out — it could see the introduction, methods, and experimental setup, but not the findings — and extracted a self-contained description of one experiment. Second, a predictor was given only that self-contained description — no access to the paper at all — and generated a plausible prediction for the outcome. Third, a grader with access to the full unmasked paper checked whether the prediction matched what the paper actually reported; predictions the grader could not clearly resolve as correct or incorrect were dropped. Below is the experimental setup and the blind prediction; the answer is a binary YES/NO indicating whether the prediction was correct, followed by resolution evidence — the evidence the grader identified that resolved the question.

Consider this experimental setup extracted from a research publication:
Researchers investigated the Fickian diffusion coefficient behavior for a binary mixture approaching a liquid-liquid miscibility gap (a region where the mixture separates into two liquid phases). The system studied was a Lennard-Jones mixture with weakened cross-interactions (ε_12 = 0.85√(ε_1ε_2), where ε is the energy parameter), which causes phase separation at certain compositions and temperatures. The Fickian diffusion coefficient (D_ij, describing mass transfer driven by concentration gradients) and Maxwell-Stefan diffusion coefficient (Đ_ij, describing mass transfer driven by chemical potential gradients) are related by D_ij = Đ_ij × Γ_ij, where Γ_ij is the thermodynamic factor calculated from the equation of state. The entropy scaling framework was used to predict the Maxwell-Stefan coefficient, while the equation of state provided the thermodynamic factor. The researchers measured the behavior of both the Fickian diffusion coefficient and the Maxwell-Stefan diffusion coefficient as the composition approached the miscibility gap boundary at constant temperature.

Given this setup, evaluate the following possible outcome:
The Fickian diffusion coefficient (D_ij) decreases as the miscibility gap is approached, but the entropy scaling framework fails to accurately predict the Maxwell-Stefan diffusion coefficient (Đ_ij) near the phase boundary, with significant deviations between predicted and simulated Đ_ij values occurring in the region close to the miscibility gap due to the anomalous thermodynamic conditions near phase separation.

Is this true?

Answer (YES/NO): NO